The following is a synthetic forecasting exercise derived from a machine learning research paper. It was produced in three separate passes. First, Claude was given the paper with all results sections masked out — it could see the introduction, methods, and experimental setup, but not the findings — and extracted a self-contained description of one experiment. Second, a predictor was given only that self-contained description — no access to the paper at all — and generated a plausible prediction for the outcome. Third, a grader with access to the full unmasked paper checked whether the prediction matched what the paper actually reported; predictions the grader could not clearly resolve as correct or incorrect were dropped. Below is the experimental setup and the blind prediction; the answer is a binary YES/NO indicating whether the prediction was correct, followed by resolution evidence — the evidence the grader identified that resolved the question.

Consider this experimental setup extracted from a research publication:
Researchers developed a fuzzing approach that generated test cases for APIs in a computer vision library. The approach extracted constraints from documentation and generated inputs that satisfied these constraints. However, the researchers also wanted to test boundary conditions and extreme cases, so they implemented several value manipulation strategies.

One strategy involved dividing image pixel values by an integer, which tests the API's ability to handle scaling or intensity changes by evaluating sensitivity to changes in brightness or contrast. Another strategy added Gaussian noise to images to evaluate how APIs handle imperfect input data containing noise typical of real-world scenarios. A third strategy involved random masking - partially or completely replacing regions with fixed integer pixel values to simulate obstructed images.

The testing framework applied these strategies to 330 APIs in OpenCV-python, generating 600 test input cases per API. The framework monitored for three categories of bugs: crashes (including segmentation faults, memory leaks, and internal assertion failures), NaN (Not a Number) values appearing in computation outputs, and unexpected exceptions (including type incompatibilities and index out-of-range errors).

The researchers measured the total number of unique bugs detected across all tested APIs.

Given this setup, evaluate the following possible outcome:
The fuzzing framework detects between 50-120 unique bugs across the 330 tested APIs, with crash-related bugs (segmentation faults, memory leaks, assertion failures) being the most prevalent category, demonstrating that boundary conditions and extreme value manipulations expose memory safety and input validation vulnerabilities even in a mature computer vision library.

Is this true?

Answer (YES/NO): NO